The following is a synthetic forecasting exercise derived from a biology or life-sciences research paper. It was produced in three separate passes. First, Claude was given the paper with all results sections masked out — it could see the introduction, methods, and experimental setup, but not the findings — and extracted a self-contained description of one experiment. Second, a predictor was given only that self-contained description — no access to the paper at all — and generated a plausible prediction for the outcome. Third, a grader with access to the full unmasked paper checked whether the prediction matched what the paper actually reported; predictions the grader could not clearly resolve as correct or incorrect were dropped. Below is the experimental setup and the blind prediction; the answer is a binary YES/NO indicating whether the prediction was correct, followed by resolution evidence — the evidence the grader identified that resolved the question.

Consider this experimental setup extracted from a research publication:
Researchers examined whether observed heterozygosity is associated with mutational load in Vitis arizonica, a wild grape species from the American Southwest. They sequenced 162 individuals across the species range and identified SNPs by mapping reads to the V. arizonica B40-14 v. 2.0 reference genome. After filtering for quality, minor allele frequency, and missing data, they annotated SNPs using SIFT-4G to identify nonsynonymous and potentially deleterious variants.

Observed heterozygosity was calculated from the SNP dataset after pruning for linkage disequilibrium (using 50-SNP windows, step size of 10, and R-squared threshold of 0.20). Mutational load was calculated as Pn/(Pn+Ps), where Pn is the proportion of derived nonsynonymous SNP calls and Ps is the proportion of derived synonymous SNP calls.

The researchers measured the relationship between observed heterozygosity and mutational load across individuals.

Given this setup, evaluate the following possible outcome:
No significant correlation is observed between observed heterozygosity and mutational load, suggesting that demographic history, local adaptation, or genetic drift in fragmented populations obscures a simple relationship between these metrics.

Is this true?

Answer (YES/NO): NO